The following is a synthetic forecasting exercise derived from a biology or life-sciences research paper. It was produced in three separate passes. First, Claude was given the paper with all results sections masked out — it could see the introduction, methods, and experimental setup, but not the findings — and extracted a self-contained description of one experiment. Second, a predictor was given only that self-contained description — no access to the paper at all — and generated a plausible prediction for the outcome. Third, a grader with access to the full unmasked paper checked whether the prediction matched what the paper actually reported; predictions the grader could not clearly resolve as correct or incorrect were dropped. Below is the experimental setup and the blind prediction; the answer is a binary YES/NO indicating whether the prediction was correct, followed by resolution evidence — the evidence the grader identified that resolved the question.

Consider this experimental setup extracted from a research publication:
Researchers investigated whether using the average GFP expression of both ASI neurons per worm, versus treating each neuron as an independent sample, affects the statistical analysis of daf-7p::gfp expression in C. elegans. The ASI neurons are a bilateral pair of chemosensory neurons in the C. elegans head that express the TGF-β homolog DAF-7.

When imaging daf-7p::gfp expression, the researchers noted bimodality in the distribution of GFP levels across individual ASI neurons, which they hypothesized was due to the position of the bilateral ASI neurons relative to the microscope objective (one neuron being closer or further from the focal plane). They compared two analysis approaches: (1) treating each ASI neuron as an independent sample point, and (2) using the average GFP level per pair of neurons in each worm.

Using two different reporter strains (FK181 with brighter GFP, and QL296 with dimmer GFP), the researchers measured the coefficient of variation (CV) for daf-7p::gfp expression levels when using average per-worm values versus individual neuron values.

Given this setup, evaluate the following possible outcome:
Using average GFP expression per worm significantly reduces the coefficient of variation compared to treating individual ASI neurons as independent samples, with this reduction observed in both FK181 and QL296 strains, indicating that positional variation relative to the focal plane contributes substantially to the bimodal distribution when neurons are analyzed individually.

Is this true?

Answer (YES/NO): YES